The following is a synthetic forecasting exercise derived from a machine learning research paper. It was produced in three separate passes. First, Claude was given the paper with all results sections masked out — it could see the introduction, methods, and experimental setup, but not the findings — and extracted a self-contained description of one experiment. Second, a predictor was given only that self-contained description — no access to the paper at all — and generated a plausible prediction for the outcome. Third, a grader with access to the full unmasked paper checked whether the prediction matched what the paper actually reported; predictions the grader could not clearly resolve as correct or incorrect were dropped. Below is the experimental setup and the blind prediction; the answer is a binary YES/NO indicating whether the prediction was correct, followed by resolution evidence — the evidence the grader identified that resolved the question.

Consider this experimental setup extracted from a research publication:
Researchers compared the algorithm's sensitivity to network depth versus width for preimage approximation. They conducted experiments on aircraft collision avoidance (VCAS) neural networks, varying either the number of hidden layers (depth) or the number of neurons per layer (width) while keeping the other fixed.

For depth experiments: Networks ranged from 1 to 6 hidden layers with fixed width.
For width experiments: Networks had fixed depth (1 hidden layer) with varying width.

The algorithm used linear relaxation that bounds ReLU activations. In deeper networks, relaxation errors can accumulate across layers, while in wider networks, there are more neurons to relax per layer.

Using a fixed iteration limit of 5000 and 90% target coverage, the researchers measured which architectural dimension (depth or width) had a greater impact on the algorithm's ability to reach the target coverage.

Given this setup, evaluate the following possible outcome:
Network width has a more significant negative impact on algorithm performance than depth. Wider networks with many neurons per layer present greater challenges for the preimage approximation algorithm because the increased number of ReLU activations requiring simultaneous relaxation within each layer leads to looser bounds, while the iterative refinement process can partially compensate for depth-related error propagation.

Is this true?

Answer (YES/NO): NO